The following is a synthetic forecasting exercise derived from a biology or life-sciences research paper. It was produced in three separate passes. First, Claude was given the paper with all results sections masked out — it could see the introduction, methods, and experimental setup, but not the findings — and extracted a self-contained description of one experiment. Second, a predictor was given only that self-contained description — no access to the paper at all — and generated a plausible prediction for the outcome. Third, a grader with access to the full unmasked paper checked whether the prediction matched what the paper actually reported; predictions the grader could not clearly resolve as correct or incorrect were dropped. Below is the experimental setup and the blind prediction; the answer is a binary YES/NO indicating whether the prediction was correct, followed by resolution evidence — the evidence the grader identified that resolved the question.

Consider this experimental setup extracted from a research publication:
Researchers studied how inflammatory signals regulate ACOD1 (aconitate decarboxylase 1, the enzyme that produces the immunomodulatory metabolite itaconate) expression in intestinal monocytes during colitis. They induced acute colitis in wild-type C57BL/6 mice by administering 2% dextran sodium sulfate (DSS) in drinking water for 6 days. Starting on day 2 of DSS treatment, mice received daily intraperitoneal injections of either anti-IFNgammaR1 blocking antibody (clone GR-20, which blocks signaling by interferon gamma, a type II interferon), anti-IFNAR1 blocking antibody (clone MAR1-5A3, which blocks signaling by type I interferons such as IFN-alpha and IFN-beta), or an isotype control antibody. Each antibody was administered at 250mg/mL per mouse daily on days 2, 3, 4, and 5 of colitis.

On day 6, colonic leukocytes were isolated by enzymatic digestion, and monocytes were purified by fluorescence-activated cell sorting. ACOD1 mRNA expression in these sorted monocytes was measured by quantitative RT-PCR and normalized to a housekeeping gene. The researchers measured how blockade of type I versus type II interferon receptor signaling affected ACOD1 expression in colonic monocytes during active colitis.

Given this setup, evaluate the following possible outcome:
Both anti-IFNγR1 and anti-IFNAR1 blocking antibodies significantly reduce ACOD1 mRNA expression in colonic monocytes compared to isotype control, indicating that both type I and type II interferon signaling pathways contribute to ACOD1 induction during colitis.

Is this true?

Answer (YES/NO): YES